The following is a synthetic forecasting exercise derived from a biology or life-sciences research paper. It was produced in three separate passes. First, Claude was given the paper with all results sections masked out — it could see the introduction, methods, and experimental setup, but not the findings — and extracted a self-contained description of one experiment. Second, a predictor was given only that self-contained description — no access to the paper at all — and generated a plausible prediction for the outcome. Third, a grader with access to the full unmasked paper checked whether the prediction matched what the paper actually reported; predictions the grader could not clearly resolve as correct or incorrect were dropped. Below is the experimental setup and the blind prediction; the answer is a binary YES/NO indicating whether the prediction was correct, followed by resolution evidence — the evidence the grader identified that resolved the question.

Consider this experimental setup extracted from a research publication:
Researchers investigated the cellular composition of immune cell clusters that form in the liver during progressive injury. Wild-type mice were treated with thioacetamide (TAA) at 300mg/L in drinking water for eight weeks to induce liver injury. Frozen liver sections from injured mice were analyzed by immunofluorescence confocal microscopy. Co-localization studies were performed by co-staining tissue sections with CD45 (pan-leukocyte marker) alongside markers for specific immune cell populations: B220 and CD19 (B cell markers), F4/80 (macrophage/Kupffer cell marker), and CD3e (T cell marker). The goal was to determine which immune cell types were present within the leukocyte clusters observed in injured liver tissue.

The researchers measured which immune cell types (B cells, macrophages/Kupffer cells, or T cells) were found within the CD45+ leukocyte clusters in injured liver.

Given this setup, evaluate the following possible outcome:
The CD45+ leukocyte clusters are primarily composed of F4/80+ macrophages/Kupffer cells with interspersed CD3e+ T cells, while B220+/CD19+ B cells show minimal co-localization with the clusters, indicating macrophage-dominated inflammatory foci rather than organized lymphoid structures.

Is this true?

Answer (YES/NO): NO